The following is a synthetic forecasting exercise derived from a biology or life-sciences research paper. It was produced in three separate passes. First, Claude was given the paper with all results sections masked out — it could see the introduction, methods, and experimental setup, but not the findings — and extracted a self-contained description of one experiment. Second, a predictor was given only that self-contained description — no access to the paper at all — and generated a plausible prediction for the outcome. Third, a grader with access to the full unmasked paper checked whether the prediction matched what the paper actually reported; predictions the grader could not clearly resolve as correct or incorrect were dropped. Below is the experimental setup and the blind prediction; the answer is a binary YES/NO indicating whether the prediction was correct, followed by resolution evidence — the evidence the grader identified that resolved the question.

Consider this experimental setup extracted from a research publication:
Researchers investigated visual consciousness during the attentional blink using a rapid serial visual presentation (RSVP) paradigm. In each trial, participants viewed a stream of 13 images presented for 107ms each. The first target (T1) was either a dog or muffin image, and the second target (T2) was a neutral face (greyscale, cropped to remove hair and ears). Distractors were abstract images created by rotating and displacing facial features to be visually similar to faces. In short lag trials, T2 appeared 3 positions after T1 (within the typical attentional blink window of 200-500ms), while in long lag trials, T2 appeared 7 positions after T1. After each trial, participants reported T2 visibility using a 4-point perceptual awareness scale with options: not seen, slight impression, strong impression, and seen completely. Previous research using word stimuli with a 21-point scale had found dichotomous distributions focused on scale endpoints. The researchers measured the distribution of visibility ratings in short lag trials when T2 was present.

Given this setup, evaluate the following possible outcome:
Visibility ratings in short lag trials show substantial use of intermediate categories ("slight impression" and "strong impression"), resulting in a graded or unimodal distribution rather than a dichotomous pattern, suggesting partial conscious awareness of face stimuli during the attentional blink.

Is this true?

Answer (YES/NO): YES